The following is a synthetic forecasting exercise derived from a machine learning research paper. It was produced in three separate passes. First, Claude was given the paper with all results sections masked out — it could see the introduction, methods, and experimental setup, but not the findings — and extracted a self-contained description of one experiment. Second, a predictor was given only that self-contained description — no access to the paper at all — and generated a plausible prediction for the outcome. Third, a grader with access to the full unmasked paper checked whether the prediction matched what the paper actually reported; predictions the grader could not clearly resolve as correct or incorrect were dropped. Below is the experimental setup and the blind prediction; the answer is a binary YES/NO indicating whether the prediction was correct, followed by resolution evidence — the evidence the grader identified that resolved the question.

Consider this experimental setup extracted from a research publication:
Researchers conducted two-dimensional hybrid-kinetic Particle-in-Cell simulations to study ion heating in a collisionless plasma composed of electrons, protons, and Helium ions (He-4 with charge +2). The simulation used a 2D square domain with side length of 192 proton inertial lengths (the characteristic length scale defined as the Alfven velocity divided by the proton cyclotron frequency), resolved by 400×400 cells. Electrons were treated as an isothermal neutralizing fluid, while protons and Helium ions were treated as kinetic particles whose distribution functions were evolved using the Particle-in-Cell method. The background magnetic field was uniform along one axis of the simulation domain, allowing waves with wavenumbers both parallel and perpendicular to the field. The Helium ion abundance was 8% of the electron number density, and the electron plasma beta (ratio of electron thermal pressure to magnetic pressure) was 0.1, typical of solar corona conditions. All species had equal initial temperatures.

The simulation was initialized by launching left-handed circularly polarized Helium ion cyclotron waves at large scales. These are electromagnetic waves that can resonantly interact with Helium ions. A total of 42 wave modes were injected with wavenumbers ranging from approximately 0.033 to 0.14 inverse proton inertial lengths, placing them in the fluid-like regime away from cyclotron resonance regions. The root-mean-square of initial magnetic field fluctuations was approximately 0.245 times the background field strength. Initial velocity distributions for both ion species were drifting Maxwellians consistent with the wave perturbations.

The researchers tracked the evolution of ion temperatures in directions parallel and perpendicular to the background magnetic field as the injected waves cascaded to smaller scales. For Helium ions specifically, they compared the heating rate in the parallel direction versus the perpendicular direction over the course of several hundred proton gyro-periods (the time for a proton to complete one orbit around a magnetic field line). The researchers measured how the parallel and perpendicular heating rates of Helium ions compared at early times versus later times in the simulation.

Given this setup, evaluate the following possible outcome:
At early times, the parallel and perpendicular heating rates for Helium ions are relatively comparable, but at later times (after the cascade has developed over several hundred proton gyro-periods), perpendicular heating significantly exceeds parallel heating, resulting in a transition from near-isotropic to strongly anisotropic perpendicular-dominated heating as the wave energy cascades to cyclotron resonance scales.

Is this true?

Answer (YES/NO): NO